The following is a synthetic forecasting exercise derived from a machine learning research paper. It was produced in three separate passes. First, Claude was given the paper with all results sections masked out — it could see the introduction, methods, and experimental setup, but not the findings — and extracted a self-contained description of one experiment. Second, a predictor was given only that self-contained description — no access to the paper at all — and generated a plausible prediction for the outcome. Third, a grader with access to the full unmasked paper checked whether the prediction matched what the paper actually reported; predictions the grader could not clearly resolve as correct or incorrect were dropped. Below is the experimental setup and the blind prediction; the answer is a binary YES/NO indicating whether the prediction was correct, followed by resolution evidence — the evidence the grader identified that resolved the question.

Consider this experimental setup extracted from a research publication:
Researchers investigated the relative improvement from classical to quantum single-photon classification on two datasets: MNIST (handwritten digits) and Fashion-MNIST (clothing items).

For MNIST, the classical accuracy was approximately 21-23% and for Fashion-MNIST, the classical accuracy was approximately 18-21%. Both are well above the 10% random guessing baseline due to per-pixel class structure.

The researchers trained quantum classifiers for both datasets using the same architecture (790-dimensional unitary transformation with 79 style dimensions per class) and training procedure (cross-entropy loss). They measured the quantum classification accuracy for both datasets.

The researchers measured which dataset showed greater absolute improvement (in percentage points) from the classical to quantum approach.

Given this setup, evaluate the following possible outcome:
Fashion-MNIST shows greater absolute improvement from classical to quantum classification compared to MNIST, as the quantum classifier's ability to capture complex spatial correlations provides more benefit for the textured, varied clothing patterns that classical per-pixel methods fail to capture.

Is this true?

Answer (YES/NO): NO